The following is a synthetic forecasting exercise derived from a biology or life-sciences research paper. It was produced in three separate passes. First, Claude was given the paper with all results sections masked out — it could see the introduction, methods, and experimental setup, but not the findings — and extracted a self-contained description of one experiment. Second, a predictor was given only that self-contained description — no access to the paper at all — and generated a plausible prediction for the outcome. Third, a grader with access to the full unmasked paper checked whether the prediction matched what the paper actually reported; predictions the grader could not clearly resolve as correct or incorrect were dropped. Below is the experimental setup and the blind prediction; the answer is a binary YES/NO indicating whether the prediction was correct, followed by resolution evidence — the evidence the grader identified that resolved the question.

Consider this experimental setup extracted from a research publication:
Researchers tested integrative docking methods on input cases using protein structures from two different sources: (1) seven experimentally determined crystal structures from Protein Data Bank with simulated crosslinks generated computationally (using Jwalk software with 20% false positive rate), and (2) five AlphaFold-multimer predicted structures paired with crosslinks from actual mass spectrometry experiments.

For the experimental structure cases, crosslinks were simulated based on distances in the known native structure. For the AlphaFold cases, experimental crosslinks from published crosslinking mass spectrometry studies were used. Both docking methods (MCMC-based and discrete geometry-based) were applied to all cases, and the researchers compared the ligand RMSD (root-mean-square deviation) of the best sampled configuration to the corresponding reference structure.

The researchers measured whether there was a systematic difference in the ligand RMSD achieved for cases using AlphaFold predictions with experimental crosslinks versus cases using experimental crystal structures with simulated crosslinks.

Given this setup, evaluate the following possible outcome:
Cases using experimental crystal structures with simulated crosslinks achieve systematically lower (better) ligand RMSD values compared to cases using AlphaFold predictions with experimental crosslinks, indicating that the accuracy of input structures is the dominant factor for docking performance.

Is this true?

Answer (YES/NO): NO